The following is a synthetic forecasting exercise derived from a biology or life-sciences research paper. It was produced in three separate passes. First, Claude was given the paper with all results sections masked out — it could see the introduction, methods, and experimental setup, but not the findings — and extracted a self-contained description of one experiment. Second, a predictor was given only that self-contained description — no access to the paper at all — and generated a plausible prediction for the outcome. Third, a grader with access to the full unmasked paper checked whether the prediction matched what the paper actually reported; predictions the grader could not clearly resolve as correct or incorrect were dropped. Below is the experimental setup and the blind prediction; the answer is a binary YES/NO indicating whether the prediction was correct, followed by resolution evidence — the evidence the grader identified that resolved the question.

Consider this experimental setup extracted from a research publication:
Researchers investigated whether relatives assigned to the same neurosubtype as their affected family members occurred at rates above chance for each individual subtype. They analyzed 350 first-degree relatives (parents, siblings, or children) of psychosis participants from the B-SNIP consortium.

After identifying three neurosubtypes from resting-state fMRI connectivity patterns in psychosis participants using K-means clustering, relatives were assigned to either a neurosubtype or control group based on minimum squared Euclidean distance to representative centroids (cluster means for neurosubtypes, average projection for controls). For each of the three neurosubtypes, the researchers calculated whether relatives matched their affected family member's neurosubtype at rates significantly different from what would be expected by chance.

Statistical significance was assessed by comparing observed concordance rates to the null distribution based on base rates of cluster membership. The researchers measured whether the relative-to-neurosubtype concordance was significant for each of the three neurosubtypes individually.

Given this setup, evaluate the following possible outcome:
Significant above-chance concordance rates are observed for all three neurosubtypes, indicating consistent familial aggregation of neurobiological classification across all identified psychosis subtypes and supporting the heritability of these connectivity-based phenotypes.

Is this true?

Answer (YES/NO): YES